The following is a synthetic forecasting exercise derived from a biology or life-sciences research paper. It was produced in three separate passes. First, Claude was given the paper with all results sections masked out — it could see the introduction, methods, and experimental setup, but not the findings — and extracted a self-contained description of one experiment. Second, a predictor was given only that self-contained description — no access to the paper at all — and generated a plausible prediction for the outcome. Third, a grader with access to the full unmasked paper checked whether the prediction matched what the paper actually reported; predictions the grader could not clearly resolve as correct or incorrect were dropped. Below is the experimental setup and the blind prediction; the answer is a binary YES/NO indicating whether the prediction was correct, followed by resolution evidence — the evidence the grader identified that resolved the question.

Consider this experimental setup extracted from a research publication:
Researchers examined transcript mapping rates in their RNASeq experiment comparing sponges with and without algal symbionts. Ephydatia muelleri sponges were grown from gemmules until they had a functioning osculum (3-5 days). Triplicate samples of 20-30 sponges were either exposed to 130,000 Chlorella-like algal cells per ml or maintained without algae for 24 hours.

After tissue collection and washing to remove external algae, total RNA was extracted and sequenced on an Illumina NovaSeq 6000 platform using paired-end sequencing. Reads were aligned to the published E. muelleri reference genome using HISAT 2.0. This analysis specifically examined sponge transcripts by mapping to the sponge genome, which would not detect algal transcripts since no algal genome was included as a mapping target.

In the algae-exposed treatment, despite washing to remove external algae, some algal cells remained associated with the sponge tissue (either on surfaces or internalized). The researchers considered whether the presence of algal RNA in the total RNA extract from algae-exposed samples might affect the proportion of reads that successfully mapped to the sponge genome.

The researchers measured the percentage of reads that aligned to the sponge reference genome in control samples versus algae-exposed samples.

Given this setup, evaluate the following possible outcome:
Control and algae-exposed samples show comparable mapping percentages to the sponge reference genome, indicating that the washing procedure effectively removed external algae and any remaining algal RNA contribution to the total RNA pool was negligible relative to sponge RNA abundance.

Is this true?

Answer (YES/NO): YES